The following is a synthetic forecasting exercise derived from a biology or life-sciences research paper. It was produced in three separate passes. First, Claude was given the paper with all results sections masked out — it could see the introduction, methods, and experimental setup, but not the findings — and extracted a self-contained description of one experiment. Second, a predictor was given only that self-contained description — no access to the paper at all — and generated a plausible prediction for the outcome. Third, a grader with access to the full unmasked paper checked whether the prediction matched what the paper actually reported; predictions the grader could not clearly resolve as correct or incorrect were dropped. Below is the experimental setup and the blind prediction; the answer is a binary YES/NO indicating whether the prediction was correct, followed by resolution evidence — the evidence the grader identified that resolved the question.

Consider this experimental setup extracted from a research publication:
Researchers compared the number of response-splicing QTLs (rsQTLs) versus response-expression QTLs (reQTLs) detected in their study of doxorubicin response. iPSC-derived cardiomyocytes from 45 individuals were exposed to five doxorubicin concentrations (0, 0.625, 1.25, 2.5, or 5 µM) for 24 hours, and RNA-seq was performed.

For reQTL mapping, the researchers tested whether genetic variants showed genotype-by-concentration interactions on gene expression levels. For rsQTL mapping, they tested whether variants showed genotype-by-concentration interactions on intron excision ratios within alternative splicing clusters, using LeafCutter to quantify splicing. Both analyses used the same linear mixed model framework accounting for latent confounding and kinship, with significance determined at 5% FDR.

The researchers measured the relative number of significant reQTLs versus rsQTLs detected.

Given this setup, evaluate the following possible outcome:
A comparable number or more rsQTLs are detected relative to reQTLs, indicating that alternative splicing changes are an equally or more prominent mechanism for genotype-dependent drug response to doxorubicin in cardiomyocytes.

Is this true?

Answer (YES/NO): NO